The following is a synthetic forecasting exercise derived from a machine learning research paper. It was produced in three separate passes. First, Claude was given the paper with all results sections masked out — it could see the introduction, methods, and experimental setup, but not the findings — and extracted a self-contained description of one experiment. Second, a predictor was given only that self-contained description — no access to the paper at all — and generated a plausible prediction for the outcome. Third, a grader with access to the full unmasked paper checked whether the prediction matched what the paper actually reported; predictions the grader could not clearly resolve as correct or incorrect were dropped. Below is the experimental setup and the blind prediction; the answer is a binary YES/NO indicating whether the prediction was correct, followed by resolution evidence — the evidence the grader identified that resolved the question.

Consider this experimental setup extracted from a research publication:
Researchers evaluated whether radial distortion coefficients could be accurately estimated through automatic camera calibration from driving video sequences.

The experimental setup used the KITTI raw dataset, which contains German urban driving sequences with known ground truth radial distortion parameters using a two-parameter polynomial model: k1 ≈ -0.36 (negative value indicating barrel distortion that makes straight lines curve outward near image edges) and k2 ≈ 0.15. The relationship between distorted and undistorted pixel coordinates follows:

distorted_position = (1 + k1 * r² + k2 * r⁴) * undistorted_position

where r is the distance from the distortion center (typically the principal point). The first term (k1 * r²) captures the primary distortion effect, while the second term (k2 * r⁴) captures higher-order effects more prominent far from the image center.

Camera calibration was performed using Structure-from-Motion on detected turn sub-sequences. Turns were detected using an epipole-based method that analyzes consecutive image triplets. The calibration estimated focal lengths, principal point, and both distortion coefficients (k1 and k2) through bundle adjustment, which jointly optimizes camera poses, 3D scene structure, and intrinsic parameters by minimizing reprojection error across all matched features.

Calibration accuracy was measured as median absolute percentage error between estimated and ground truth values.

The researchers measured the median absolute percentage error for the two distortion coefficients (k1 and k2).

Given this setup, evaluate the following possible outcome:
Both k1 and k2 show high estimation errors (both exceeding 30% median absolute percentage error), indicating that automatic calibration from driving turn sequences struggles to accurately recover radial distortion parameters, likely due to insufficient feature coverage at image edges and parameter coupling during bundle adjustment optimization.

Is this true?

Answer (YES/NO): NO